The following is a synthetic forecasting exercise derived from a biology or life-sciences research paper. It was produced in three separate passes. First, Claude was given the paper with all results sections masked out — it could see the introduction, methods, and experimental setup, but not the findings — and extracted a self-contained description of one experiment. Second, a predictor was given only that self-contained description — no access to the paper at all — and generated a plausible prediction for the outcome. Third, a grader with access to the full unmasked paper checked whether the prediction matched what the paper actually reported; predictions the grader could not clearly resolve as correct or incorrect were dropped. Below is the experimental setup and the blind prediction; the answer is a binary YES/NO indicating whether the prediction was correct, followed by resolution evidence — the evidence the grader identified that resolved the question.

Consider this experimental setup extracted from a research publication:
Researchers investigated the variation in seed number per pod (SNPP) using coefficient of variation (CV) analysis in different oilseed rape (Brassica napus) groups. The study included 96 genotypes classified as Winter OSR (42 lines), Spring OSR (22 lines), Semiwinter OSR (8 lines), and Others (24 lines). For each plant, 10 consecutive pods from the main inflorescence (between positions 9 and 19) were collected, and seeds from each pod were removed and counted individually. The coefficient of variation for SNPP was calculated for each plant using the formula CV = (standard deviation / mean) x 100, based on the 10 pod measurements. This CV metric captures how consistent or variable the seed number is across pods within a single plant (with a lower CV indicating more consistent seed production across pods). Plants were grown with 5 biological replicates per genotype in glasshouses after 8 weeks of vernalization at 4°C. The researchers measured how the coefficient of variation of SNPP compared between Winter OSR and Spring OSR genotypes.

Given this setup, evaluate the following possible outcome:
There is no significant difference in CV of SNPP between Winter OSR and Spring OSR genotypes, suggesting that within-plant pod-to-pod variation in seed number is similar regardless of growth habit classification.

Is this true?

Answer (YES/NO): YES